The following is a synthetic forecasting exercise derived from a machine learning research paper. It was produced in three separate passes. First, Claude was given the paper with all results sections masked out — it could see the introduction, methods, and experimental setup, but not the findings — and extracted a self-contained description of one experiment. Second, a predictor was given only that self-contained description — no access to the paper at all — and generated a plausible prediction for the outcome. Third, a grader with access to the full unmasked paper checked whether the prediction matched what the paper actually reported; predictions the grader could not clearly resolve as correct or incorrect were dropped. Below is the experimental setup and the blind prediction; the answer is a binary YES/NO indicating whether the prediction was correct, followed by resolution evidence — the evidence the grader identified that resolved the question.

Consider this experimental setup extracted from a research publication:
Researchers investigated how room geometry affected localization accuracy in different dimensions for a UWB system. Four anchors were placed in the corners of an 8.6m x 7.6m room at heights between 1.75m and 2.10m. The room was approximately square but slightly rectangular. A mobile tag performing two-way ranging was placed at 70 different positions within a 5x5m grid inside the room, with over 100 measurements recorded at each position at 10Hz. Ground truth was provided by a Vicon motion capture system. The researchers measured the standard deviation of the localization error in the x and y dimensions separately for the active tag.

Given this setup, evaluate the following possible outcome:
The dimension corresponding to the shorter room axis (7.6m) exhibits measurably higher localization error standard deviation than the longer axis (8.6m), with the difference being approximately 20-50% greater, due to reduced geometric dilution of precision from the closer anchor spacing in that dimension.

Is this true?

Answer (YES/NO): NO